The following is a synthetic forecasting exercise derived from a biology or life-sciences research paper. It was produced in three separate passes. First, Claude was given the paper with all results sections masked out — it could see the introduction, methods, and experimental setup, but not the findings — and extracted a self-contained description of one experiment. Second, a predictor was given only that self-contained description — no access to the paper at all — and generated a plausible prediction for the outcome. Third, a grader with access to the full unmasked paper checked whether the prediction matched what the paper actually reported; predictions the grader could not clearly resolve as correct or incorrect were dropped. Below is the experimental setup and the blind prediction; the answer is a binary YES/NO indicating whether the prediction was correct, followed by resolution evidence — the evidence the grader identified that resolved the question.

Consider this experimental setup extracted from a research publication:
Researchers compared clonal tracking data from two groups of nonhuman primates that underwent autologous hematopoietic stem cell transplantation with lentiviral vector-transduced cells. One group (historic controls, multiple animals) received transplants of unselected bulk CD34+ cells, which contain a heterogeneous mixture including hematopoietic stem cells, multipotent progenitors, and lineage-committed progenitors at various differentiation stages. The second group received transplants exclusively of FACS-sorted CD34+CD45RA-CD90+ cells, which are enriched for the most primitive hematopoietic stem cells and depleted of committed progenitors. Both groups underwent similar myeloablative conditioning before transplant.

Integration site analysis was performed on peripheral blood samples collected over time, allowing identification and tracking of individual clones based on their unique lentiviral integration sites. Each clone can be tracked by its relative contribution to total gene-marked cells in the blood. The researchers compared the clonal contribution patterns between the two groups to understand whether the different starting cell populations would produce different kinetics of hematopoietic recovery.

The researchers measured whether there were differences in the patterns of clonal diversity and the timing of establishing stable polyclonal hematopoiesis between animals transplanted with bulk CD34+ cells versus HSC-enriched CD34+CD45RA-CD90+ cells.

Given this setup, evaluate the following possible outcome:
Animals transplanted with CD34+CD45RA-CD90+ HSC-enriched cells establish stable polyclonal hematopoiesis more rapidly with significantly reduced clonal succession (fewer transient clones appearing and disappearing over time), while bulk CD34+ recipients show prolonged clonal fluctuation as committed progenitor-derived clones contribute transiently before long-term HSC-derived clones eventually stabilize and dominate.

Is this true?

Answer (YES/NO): NO